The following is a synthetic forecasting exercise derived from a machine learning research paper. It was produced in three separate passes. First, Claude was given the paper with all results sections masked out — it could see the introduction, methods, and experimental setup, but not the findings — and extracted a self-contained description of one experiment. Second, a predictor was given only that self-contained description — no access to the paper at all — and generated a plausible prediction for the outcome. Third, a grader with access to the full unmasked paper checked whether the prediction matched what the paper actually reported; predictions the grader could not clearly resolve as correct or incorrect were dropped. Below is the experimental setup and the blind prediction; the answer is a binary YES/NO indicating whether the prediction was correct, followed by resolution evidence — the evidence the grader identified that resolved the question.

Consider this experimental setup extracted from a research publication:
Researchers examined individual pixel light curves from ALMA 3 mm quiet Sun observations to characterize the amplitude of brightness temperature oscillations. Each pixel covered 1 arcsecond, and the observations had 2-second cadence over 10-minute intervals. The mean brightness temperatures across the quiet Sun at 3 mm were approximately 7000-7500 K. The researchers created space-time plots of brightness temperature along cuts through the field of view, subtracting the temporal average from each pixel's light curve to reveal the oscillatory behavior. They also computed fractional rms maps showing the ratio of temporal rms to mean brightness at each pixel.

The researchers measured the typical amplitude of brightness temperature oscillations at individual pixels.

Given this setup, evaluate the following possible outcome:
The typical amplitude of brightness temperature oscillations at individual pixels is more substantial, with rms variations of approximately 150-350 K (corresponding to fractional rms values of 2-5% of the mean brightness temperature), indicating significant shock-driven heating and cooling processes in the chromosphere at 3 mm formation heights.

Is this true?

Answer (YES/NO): NO